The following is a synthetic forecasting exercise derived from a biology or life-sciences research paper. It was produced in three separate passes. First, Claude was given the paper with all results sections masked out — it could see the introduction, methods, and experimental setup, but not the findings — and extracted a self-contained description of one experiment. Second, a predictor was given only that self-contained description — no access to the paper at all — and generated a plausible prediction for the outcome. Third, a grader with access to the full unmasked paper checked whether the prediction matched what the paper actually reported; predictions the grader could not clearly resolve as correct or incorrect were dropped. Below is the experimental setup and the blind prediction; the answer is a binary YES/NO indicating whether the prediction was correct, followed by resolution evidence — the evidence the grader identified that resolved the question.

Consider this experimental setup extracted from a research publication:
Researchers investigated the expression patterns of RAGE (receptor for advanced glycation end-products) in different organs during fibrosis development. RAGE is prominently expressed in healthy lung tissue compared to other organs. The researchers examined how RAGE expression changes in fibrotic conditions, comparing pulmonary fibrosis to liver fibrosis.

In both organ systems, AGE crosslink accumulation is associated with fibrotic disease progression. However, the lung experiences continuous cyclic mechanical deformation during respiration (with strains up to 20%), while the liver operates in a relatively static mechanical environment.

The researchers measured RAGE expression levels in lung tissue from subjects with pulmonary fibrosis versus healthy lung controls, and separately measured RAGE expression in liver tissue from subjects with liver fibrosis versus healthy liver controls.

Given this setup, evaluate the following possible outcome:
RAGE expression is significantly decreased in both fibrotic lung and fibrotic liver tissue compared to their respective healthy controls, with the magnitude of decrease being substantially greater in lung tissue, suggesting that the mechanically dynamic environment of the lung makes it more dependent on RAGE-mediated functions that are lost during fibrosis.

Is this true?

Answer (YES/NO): NO